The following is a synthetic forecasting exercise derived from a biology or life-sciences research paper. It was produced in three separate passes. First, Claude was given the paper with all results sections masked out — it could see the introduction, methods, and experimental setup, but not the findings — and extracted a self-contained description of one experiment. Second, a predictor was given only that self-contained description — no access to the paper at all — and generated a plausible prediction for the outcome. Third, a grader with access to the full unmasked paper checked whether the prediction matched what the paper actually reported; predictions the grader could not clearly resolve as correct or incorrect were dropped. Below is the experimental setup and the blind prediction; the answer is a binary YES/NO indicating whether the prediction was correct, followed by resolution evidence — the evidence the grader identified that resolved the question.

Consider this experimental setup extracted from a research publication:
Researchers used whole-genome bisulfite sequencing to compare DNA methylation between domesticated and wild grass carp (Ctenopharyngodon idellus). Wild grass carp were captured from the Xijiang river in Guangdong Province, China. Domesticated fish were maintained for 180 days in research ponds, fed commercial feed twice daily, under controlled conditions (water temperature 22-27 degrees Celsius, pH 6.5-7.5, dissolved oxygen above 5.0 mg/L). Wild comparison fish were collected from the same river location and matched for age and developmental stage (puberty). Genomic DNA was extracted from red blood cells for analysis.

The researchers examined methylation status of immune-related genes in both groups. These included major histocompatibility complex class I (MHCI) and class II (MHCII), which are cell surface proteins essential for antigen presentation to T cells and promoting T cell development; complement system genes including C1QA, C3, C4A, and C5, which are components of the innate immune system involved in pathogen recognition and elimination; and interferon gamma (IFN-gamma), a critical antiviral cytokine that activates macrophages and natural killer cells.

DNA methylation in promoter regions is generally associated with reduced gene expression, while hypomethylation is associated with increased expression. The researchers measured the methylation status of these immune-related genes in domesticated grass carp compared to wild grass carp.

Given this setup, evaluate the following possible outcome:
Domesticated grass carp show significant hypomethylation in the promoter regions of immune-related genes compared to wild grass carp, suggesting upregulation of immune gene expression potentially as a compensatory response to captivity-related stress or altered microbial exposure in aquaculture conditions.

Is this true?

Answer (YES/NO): NO